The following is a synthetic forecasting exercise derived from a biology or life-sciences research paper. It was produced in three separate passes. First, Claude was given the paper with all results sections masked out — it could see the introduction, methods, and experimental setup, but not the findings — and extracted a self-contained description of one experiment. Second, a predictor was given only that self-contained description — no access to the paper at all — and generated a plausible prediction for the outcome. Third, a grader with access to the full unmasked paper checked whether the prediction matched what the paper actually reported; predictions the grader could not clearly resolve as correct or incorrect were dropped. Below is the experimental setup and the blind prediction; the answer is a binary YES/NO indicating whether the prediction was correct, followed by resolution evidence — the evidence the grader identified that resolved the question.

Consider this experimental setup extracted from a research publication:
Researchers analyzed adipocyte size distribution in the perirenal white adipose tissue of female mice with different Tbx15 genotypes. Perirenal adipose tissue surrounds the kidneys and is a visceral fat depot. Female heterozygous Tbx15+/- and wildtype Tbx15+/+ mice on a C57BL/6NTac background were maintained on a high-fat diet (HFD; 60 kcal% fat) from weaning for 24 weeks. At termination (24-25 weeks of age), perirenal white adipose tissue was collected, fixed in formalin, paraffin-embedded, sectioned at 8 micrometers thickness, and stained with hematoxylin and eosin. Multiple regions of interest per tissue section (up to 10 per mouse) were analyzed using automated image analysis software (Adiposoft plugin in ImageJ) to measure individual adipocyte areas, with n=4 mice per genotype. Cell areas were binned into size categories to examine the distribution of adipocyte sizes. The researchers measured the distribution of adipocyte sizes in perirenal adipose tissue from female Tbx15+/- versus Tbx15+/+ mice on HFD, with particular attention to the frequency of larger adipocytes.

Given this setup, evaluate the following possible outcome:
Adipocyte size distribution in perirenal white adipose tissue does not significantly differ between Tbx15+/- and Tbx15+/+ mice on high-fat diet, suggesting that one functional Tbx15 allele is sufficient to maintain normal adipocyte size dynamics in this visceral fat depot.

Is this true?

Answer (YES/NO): NO